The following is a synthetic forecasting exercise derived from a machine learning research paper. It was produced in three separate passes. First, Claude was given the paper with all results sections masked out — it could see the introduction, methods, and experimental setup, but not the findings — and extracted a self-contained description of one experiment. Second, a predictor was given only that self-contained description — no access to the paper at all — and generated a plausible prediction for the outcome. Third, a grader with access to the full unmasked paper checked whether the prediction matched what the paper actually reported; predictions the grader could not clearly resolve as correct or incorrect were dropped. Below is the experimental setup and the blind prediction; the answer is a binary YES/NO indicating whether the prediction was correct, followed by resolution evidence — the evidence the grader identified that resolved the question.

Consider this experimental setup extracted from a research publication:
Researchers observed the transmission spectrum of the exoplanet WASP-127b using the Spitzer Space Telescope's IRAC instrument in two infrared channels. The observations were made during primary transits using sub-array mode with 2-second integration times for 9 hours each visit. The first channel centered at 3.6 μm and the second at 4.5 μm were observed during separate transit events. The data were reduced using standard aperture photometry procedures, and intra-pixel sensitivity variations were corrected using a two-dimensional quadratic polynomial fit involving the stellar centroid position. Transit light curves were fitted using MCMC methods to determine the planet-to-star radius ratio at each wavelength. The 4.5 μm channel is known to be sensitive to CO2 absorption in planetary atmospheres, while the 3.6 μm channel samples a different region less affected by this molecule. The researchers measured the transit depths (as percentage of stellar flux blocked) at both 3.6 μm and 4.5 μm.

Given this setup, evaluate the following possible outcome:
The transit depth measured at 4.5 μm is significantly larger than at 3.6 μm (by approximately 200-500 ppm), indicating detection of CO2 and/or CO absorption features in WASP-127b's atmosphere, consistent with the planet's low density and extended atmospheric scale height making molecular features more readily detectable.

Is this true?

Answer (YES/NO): NO